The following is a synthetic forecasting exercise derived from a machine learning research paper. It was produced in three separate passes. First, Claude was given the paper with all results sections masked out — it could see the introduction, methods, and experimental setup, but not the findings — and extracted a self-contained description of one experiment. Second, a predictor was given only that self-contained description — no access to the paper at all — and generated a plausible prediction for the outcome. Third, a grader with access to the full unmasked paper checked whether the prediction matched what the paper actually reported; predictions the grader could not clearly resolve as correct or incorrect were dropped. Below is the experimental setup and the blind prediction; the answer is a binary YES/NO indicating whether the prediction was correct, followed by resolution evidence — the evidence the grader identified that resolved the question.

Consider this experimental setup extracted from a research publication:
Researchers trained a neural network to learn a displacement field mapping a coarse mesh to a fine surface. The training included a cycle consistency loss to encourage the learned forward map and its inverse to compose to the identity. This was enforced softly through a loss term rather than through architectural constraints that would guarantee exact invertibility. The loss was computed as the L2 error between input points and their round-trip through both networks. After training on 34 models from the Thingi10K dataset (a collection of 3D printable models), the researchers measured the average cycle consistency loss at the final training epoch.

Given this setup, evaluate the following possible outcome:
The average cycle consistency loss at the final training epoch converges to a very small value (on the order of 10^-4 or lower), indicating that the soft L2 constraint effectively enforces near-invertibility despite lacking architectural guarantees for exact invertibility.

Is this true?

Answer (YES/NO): YES